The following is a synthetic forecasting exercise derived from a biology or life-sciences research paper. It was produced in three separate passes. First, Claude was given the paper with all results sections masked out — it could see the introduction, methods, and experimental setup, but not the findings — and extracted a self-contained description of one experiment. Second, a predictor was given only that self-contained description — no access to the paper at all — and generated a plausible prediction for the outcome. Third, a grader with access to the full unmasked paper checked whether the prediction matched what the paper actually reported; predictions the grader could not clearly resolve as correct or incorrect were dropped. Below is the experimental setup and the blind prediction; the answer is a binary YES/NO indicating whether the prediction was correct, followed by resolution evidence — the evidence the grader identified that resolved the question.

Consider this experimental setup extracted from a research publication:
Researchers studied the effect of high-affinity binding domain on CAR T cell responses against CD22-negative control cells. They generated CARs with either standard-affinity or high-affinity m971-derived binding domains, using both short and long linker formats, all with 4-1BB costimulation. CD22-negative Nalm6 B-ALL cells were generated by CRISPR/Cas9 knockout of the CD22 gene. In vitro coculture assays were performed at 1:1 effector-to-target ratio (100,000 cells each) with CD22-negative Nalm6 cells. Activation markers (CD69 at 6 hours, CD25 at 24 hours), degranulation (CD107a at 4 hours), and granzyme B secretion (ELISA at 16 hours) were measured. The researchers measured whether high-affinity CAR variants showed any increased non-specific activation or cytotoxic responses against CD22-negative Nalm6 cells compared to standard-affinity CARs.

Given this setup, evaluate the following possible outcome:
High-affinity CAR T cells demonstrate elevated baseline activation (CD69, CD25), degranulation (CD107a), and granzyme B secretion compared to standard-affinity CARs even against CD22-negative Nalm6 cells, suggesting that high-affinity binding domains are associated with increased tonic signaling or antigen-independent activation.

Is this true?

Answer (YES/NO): NO